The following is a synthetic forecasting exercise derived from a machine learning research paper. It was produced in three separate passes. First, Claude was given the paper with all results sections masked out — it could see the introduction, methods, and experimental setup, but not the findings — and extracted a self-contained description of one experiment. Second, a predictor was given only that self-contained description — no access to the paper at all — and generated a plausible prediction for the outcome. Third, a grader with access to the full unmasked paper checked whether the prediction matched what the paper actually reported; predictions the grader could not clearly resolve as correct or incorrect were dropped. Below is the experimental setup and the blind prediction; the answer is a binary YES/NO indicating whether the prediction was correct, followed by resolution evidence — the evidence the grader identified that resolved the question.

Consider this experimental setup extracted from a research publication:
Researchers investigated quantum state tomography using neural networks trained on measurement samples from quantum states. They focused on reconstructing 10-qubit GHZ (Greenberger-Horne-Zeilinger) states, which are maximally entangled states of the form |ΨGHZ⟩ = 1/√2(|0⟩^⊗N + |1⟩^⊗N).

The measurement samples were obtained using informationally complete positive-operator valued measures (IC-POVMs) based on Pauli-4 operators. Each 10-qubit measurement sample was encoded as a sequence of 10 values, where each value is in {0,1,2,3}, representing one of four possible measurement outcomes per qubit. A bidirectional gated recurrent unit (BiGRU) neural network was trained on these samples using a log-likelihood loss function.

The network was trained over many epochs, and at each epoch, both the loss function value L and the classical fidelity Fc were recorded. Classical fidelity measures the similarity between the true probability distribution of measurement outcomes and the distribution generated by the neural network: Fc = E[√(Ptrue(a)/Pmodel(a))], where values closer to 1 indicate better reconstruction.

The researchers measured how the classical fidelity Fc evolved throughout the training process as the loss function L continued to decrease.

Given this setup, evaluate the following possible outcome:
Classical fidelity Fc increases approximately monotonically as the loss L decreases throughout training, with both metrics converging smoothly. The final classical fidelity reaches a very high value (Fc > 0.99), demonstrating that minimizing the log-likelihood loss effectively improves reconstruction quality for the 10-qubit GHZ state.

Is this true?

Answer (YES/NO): NO